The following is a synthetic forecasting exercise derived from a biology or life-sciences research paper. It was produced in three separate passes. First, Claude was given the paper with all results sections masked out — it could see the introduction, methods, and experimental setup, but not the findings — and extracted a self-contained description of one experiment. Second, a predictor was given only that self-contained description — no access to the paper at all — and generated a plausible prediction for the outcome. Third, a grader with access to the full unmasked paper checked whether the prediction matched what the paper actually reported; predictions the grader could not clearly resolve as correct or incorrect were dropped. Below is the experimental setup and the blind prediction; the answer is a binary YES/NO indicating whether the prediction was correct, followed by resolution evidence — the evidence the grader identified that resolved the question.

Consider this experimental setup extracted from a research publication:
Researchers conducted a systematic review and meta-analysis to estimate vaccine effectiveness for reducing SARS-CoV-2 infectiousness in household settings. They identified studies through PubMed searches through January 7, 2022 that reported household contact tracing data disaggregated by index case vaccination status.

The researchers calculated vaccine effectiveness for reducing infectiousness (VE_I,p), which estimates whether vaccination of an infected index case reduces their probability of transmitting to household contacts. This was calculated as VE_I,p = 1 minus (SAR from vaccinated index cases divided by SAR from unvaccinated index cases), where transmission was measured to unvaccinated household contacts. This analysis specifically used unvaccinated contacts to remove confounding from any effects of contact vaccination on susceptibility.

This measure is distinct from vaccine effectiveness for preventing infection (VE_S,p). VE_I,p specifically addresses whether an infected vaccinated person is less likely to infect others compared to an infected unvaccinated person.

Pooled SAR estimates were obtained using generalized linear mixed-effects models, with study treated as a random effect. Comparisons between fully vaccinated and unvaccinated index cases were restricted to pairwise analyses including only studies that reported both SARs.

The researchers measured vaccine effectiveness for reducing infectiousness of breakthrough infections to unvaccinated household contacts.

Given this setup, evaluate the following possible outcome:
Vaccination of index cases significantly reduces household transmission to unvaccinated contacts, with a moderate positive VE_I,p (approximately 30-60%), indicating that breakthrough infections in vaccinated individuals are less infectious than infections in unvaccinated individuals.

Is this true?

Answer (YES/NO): YES